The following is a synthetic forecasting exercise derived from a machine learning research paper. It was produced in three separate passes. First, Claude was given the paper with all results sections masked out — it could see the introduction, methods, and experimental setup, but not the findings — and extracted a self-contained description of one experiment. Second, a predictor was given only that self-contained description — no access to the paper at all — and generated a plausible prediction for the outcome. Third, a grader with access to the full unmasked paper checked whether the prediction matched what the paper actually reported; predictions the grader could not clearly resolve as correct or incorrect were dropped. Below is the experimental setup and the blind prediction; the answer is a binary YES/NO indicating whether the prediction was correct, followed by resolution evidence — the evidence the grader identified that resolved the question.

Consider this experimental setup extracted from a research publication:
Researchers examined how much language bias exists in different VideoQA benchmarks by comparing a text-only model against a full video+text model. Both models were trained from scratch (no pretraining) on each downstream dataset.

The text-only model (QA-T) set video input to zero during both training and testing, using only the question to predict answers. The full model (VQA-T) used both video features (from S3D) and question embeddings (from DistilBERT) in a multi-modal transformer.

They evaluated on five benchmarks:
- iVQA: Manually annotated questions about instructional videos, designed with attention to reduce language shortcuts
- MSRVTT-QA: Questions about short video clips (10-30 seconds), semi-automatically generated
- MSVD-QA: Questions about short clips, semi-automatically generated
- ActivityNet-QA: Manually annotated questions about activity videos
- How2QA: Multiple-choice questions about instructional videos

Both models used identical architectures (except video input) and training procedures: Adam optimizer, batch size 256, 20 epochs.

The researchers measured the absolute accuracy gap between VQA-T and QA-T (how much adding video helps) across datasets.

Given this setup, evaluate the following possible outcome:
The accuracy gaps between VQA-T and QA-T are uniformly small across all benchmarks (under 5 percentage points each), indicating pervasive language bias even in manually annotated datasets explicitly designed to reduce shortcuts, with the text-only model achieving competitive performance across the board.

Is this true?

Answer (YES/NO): NO